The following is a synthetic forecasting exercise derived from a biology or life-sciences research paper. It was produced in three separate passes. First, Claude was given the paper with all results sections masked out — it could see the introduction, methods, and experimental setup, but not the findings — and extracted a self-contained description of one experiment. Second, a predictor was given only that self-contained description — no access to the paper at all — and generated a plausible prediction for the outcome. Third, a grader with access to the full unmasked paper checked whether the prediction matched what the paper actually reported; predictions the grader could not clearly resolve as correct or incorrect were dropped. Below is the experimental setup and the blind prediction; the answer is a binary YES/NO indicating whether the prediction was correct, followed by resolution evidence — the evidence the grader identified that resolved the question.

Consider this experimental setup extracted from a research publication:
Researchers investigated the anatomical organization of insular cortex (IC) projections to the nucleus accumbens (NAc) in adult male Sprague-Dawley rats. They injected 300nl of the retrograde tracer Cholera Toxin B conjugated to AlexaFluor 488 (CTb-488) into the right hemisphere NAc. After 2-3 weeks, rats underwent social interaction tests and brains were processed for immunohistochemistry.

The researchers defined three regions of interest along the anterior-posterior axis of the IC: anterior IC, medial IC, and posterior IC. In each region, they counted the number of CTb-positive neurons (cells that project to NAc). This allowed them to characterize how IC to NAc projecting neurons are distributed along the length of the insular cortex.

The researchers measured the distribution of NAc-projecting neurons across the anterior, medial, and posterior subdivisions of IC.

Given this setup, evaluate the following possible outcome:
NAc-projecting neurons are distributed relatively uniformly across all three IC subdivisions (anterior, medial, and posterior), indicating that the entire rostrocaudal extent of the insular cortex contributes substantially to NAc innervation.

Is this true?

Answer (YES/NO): NO